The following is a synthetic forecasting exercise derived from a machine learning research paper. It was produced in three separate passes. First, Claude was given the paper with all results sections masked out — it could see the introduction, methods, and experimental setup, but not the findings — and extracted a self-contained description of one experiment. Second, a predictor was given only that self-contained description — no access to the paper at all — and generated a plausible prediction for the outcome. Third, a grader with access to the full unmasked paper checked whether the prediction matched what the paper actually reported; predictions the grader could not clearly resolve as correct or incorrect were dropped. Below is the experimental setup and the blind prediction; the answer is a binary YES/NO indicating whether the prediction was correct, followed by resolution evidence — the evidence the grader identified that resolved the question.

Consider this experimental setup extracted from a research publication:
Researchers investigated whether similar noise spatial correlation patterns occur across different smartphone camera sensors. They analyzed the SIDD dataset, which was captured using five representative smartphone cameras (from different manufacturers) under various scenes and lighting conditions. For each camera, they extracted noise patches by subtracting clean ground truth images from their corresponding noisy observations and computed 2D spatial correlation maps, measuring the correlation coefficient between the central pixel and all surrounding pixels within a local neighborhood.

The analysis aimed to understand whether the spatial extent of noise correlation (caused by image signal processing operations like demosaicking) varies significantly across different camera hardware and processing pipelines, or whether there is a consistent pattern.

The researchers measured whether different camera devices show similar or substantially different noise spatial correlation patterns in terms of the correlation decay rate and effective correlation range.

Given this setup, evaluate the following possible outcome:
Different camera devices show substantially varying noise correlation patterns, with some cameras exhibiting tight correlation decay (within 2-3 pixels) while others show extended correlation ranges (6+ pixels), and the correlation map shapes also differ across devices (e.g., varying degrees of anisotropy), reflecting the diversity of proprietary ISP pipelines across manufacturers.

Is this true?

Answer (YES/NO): NO